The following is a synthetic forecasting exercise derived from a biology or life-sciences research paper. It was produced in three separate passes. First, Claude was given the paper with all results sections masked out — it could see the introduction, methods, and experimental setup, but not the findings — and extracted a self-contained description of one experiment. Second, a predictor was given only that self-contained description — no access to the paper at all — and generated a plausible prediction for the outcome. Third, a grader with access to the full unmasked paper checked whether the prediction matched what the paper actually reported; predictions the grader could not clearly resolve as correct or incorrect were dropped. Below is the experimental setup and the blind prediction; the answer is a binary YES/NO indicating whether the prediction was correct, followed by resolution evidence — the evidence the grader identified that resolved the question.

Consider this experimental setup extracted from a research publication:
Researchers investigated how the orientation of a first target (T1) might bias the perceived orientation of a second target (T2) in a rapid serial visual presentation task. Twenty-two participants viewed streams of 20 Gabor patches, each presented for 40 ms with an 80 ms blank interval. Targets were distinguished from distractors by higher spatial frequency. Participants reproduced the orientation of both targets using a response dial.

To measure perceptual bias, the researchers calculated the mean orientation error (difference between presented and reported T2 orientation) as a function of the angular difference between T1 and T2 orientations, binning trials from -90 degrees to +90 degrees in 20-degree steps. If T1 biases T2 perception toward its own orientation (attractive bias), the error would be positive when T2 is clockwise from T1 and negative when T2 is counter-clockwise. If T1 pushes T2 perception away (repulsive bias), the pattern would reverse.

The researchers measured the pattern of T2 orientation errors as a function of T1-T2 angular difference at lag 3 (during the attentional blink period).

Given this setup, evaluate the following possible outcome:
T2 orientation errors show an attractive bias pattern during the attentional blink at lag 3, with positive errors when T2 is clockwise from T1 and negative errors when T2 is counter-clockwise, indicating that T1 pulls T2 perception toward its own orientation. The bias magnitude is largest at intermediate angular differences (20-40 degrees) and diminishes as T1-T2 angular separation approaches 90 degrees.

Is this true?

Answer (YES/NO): NO